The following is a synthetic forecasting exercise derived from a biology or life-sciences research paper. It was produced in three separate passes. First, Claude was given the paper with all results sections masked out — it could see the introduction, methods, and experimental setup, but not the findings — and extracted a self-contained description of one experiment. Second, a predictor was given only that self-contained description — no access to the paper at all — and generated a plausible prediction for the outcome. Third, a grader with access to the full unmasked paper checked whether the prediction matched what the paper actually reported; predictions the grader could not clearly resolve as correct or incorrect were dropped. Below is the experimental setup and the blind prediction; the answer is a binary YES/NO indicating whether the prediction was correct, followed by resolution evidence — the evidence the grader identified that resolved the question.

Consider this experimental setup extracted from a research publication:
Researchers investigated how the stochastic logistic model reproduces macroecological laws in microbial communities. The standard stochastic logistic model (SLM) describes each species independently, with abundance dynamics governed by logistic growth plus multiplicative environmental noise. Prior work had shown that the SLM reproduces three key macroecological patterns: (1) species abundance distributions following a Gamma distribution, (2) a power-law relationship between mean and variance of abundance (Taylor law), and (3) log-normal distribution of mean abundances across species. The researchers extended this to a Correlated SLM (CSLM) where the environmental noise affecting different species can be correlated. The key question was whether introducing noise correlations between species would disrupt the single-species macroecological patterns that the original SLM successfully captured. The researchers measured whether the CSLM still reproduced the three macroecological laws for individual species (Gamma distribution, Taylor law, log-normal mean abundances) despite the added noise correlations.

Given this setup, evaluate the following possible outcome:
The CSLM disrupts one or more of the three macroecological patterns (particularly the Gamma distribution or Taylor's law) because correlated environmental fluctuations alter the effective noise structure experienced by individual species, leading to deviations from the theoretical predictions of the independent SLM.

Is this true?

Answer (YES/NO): NO